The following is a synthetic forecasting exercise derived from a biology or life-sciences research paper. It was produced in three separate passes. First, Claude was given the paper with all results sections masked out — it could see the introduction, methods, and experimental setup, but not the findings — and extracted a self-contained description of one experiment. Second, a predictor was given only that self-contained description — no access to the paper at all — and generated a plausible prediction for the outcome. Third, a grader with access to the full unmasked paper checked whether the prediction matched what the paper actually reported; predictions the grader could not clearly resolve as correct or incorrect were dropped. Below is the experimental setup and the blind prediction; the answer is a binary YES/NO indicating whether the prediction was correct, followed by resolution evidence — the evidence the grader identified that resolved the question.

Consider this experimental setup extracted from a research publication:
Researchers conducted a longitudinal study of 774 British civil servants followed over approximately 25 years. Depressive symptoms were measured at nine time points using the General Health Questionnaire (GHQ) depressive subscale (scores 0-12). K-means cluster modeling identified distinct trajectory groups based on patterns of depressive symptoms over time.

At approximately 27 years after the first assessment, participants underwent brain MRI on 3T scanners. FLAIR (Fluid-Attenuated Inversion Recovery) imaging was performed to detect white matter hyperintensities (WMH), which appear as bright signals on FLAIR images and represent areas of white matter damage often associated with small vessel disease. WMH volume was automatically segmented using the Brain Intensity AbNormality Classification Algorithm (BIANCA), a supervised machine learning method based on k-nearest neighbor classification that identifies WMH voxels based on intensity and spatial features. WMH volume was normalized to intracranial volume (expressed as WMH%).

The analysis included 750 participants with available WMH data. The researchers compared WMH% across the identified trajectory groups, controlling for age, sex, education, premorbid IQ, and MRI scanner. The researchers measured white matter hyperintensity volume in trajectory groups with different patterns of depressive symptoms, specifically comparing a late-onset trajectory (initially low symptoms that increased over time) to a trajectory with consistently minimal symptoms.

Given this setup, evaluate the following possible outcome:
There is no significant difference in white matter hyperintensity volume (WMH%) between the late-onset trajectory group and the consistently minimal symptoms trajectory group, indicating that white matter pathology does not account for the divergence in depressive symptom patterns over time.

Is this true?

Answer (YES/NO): NO